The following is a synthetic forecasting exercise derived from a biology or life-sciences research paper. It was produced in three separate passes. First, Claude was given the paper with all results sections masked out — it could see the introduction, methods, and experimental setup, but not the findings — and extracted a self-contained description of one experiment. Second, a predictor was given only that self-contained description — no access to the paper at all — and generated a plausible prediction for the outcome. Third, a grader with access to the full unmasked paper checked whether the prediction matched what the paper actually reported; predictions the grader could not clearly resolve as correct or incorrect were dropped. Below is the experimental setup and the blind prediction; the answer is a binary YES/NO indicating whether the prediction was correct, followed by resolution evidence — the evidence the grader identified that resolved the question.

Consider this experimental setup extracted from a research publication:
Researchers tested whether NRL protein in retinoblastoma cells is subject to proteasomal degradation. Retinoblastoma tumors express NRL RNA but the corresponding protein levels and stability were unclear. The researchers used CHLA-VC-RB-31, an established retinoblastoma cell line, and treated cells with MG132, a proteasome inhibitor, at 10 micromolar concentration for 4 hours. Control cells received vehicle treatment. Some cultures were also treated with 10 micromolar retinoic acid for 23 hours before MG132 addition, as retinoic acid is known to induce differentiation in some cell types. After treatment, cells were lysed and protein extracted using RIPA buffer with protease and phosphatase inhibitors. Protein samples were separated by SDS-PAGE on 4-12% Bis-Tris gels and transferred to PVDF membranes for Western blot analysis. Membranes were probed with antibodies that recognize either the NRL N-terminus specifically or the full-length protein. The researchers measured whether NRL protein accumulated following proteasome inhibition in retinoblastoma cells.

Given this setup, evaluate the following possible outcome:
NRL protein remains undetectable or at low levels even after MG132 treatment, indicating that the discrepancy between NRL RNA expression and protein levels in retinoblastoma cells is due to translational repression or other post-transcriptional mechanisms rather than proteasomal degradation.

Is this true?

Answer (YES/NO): NO